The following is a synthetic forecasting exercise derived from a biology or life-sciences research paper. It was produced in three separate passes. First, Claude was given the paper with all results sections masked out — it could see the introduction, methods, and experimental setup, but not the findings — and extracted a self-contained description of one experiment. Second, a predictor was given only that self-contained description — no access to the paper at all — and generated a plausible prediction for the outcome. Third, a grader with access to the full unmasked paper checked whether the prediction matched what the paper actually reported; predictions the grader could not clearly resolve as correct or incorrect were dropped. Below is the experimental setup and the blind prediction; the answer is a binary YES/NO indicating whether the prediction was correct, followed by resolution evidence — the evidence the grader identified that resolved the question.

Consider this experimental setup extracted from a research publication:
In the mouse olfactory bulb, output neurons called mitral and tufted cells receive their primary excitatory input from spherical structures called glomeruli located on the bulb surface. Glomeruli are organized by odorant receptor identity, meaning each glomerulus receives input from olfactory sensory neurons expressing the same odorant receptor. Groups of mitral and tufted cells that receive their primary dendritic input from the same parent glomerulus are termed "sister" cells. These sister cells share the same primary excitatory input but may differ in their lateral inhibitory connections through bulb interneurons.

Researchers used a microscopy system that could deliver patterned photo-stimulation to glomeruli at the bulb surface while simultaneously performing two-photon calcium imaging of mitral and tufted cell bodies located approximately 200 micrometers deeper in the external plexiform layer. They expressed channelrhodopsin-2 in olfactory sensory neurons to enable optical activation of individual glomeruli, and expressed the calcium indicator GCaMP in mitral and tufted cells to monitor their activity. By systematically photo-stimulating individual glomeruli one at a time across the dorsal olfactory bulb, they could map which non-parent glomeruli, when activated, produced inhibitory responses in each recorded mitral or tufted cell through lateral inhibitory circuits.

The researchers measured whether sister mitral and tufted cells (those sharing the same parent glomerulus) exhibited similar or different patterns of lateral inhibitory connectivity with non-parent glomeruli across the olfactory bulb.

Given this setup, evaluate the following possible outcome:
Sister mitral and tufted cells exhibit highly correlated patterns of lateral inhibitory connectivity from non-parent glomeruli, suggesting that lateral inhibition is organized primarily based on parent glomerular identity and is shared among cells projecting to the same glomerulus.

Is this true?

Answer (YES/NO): NO